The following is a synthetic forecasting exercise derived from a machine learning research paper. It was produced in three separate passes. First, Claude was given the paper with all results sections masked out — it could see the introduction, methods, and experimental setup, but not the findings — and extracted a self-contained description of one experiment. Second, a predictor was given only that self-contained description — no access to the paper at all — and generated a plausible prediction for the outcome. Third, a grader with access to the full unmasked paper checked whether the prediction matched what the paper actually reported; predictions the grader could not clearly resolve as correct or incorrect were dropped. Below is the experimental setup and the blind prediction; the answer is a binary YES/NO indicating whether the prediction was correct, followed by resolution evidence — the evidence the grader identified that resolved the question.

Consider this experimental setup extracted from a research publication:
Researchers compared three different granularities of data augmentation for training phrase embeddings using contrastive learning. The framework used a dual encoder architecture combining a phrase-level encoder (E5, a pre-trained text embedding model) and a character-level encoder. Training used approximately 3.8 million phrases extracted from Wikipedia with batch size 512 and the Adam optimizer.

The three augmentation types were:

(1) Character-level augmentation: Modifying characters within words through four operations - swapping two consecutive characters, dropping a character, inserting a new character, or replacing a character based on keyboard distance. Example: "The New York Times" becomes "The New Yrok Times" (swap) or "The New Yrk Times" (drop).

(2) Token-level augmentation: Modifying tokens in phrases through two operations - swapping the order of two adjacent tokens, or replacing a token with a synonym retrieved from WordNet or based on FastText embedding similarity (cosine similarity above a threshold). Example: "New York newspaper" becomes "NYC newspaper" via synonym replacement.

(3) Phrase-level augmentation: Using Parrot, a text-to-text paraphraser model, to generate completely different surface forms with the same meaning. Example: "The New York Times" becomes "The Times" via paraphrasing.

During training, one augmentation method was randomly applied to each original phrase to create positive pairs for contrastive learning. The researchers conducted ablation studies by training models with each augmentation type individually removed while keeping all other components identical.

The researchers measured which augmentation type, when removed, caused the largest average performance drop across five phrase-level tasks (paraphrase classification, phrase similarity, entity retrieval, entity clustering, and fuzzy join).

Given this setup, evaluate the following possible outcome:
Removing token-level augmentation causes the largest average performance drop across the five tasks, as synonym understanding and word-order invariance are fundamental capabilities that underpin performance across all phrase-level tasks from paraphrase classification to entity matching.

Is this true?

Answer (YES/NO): NO